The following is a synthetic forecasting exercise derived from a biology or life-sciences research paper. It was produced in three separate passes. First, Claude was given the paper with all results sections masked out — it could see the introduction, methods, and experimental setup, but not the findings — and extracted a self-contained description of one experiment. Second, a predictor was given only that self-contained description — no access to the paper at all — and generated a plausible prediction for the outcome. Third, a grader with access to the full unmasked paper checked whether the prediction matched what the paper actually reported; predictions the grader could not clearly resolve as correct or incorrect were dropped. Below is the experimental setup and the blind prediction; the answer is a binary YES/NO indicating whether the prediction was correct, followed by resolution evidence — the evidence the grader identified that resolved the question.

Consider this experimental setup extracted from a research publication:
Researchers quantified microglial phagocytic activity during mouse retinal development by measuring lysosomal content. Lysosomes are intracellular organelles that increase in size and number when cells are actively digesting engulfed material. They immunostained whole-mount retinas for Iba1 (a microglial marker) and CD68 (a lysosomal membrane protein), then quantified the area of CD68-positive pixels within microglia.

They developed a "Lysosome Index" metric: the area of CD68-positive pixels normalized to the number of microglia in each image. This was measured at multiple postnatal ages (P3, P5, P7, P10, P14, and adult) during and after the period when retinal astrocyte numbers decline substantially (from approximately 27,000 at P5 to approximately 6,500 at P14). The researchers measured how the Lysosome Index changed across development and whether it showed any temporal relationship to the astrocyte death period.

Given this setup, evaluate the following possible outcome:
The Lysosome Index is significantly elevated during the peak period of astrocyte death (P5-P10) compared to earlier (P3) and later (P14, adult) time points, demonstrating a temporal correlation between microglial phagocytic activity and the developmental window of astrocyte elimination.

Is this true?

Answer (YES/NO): YES